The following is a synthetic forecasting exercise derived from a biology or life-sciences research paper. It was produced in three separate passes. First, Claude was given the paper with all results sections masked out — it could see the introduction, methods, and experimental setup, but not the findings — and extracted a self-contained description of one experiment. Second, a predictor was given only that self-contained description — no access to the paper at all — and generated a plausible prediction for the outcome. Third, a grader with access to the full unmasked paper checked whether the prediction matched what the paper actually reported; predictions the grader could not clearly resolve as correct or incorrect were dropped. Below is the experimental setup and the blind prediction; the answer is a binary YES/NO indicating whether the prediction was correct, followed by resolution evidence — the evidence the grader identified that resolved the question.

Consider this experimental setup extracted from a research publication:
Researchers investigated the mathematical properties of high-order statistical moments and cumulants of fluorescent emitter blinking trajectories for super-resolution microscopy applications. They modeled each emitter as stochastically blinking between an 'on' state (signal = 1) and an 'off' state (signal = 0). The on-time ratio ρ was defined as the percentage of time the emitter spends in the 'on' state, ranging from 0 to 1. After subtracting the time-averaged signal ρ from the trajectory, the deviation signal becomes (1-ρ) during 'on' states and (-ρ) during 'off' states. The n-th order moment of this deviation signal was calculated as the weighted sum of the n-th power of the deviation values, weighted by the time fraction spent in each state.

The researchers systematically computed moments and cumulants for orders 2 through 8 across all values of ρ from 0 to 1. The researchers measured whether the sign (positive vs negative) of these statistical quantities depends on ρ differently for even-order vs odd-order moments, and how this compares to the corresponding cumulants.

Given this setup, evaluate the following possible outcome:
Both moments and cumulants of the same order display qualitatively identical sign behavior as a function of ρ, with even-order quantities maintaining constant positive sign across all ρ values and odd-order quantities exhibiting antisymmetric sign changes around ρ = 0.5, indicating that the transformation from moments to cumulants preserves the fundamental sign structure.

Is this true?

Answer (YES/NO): NO